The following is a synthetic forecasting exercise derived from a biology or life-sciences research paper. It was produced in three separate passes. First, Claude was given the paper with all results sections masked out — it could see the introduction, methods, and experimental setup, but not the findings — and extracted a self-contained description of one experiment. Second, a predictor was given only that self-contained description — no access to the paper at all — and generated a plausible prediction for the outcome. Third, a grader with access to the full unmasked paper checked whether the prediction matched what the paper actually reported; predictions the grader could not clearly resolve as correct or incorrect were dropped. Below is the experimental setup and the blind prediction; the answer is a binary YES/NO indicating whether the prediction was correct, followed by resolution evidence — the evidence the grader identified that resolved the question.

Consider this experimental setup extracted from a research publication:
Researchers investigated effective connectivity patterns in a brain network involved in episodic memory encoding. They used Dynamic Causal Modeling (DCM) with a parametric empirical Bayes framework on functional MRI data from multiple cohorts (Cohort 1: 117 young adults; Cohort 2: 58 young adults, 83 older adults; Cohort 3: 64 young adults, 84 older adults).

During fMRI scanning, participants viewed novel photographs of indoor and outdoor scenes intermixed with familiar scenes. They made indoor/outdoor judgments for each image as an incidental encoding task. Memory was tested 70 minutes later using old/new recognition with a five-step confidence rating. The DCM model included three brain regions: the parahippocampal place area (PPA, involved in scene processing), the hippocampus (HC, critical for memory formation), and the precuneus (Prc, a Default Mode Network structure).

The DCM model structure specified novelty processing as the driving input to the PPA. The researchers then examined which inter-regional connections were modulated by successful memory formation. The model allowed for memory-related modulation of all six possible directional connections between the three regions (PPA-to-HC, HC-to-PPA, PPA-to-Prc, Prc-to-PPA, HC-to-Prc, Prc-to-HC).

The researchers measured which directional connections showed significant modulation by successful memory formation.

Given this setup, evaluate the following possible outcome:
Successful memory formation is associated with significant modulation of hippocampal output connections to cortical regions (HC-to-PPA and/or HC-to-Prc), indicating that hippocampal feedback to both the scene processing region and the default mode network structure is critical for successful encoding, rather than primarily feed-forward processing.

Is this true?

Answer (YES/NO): NO